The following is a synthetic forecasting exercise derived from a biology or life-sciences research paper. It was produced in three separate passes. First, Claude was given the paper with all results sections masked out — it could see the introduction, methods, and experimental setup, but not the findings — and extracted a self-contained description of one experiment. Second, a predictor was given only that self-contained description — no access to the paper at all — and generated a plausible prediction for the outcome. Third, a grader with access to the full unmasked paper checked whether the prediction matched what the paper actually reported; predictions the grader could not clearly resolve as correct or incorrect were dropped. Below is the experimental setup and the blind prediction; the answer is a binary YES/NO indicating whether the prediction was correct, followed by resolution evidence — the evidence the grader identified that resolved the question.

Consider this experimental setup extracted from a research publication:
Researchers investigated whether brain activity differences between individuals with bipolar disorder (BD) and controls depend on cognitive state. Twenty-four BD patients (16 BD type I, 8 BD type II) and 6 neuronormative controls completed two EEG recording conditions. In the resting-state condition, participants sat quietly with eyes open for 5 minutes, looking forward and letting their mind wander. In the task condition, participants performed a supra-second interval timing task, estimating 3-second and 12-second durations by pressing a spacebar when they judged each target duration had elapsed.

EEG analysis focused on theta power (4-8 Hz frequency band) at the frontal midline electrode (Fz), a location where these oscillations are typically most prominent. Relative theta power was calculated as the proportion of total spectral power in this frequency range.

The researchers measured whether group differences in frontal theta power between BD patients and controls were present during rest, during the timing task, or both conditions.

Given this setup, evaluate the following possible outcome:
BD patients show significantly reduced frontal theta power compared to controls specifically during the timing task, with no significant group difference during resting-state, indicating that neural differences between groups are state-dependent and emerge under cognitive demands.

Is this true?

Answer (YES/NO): YES